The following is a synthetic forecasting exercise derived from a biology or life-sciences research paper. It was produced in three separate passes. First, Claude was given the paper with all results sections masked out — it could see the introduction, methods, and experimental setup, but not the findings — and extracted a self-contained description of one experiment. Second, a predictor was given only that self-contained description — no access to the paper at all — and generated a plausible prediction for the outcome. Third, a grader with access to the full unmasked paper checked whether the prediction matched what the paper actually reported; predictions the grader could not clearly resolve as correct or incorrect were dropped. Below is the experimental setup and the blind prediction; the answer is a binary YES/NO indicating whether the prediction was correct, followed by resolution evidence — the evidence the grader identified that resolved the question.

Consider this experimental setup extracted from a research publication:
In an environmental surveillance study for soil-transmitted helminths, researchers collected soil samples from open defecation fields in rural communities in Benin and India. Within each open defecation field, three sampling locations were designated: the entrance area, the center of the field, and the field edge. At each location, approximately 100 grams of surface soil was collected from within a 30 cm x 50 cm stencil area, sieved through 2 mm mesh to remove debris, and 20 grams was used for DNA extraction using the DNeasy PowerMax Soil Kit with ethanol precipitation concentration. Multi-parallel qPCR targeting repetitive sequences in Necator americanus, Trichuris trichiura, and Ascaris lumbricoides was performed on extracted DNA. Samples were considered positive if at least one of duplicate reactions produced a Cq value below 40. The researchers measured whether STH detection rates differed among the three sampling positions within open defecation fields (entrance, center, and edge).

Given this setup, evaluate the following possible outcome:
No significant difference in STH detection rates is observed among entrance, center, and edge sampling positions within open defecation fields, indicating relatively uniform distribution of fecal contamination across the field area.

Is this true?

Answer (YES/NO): YES